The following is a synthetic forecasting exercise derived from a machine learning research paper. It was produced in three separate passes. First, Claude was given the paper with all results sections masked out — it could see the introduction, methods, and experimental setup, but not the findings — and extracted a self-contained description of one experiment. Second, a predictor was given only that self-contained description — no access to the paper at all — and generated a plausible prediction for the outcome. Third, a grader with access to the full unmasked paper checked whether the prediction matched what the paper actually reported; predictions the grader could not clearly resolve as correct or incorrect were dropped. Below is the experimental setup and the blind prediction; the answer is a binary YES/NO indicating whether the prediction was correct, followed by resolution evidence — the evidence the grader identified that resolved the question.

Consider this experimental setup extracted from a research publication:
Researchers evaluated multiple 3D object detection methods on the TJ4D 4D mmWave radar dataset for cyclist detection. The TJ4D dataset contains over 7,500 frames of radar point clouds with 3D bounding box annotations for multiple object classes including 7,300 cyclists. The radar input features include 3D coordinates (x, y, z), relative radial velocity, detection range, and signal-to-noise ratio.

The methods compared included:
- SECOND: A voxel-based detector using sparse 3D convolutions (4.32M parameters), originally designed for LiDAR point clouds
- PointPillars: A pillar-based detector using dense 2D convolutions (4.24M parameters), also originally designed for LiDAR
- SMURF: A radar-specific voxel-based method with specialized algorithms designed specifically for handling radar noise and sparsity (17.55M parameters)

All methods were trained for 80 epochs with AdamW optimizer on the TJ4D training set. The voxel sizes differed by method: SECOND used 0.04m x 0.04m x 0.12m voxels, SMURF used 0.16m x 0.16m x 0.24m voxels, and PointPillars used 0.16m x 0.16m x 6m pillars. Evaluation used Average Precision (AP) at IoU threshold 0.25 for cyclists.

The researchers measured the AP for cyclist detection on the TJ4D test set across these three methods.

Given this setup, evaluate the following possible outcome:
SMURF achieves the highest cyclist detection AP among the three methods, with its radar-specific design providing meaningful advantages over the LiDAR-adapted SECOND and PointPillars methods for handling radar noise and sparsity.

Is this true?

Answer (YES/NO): NO